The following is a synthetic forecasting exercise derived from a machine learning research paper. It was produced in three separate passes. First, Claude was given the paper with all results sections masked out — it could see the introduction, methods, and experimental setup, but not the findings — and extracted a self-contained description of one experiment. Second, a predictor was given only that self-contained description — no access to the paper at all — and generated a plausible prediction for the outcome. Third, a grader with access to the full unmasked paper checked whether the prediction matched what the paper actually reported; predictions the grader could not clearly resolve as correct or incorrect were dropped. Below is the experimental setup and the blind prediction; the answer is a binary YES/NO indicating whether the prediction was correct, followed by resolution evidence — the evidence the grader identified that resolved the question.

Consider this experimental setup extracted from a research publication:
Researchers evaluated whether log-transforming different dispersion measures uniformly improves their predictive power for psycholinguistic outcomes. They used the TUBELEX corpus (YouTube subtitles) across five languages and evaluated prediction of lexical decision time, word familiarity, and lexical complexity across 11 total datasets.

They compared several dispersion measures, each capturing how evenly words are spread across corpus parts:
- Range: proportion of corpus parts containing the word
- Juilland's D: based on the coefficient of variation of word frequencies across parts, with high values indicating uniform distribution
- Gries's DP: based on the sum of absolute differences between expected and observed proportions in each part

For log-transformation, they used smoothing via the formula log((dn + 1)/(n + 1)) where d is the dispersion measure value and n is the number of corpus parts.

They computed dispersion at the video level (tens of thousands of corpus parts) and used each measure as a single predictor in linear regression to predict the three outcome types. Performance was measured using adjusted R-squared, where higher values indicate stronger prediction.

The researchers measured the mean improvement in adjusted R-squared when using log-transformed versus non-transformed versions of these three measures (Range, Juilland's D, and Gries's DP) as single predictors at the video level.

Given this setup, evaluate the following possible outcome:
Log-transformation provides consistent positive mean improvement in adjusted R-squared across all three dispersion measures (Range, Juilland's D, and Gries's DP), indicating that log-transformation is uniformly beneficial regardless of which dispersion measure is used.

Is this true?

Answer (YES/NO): NO